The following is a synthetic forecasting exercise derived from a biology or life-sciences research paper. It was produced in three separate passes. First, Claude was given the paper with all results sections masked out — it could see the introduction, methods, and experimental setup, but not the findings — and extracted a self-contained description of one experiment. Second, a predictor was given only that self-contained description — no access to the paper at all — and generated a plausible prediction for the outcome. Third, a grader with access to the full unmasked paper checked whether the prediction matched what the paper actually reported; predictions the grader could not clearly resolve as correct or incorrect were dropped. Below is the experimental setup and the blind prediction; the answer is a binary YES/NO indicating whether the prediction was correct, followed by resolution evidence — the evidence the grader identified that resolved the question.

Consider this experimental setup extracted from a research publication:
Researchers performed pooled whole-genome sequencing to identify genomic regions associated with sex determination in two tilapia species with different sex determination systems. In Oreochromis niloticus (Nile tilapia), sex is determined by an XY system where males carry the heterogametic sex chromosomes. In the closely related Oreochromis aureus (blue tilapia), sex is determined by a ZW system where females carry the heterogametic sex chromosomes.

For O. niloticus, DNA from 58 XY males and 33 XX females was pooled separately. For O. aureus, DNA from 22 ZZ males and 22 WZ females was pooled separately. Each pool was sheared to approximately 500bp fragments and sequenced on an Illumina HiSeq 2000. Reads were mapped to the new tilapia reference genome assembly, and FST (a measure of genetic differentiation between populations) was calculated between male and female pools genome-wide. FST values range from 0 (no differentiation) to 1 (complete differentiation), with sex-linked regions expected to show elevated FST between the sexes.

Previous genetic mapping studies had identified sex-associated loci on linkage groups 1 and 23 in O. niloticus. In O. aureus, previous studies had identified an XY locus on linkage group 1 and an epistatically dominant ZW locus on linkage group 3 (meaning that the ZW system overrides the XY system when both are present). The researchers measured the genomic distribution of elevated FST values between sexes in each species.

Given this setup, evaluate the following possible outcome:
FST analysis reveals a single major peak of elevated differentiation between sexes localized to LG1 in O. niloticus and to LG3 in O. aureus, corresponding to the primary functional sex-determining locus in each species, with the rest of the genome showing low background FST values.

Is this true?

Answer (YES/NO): NO